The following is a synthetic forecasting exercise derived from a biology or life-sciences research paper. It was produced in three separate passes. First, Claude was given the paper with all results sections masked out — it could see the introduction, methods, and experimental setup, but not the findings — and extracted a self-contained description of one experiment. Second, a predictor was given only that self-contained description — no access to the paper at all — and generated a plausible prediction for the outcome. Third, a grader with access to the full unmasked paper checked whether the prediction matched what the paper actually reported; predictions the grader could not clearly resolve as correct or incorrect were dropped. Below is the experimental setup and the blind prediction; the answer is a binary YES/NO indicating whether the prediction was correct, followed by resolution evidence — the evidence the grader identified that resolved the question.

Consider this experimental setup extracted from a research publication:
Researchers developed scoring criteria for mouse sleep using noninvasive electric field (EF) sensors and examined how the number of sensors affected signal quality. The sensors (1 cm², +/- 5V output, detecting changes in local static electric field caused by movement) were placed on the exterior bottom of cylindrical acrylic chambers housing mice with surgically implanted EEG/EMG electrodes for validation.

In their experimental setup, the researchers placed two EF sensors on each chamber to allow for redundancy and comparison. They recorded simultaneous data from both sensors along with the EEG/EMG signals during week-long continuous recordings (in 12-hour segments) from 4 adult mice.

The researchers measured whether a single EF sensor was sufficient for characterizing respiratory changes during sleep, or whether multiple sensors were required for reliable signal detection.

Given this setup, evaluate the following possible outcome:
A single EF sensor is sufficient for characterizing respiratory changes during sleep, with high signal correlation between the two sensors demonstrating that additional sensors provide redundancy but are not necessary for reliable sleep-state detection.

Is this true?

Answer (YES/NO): NO